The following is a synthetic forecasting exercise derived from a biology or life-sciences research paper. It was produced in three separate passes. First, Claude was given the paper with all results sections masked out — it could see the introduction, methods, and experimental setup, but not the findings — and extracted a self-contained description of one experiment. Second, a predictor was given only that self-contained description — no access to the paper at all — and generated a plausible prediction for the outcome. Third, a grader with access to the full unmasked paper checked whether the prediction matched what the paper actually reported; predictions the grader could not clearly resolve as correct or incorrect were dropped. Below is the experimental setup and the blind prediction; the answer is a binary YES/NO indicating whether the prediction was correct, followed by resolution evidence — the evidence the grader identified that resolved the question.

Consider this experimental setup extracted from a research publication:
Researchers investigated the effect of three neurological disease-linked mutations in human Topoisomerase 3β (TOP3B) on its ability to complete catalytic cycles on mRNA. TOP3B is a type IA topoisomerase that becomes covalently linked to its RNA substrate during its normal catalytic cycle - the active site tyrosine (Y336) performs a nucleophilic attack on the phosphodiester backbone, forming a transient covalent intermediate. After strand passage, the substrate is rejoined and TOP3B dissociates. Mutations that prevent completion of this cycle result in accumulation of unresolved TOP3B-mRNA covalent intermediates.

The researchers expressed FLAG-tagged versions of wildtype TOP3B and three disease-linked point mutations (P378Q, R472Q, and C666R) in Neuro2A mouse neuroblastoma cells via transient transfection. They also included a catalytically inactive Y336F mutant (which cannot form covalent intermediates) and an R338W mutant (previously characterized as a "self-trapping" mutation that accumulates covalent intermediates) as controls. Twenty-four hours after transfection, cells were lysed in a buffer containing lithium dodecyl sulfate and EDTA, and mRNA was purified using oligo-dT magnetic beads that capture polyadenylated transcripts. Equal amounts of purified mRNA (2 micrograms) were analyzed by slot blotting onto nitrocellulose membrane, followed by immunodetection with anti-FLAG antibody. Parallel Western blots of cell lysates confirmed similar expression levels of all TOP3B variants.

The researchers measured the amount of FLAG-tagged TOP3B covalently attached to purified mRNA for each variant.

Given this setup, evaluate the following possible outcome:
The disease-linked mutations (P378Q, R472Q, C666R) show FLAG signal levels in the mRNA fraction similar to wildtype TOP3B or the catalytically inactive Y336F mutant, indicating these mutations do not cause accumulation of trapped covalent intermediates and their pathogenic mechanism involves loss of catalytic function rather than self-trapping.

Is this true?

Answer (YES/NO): NO